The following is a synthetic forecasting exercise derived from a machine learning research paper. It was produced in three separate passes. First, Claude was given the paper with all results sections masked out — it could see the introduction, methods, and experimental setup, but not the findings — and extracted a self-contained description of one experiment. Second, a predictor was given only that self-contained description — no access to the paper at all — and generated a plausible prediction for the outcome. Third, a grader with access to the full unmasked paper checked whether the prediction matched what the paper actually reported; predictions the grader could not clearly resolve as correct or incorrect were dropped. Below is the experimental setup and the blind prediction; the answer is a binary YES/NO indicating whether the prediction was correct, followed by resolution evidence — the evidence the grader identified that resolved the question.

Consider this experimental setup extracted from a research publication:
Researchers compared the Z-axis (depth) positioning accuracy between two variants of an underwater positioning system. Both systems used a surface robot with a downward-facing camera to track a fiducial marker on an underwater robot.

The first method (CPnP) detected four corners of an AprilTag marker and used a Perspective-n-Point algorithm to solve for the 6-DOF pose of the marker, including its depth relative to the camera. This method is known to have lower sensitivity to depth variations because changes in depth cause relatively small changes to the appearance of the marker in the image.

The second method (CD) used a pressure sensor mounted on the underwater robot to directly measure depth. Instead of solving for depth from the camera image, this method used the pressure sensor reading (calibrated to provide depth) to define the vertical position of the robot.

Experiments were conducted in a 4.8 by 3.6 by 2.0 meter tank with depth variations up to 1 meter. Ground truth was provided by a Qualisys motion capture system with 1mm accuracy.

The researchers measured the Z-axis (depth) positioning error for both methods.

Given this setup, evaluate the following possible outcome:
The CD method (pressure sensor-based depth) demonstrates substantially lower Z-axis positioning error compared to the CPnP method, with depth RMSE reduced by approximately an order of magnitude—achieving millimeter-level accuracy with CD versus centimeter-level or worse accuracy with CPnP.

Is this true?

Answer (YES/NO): NO